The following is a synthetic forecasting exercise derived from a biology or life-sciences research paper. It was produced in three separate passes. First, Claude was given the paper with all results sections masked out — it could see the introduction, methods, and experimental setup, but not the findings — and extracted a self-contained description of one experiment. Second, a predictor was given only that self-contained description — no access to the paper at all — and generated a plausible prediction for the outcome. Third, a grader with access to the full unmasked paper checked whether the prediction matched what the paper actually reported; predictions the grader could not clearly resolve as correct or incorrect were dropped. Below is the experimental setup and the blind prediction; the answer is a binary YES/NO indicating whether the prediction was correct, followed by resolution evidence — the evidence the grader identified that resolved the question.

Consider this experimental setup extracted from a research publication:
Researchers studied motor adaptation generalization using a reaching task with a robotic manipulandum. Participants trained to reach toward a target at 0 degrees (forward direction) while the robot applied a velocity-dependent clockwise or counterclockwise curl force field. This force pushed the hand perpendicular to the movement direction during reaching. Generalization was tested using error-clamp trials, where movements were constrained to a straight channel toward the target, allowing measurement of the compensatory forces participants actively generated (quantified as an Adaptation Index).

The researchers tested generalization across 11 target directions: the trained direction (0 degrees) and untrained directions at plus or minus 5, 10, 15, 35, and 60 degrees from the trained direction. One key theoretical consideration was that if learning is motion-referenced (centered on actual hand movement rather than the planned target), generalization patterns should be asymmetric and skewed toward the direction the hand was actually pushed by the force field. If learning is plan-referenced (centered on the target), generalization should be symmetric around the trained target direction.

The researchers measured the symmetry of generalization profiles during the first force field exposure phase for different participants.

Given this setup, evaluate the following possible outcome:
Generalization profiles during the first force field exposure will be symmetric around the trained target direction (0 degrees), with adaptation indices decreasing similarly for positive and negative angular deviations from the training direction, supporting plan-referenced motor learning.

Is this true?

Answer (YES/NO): NO